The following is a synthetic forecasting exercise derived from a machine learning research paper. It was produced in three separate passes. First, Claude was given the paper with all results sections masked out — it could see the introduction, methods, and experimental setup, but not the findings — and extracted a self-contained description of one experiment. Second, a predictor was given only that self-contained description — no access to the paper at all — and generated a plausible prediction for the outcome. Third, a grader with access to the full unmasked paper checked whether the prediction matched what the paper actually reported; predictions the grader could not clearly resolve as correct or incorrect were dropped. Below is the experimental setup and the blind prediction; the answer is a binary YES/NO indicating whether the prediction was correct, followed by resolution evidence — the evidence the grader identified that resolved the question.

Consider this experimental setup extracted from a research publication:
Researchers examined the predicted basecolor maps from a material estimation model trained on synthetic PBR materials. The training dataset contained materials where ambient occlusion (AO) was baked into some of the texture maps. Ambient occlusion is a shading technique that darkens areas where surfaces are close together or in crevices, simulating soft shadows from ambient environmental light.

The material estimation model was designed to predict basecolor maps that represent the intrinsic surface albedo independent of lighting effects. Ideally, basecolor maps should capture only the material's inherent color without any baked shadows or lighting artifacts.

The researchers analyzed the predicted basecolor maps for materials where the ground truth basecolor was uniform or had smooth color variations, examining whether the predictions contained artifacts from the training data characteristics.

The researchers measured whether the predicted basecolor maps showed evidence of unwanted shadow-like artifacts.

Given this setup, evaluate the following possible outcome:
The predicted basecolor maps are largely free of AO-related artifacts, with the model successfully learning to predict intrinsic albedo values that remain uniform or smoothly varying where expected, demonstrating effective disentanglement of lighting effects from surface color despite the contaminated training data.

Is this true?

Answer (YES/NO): NO